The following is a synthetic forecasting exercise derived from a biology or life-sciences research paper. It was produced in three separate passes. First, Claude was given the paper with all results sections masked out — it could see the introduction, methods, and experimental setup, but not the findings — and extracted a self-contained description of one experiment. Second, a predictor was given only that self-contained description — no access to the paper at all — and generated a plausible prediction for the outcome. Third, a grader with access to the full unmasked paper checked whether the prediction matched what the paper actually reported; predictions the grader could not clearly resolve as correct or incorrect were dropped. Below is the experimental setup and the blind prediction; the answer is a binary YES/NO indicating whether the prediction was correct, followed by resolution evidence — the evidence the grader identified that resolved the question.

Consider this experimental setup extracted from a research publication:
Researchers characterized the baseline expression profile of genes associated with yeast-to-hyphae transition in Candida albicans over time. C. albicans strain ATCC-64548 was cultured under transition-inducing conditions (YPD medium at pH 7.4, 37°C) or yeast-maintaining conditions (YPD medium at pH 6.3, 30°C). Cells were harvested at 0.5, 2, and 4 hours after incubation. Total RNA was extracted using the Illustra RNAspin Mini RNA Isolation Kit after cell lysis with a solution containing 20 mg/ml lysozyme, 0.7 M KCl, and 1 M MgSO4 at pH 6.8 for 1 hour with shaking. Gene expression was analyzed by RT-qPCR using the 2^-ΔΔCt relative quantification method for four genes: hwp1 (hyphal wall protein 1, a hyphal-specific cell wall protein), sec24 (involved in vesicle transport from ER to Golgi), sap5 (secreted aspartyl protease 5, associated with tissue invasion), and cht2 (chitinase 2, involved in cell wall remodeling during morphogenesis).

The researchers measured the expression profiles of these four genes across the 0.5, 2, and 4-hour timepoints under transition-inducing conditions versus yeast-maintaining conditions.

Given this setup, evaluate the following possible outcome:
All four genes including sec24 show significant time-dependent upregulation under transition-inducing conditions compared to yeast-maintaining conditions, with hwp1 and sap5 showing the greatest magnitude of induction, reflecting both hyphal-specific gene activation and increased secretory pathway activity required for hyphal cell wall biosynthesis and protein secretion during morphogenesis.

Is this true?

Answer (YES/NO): NO